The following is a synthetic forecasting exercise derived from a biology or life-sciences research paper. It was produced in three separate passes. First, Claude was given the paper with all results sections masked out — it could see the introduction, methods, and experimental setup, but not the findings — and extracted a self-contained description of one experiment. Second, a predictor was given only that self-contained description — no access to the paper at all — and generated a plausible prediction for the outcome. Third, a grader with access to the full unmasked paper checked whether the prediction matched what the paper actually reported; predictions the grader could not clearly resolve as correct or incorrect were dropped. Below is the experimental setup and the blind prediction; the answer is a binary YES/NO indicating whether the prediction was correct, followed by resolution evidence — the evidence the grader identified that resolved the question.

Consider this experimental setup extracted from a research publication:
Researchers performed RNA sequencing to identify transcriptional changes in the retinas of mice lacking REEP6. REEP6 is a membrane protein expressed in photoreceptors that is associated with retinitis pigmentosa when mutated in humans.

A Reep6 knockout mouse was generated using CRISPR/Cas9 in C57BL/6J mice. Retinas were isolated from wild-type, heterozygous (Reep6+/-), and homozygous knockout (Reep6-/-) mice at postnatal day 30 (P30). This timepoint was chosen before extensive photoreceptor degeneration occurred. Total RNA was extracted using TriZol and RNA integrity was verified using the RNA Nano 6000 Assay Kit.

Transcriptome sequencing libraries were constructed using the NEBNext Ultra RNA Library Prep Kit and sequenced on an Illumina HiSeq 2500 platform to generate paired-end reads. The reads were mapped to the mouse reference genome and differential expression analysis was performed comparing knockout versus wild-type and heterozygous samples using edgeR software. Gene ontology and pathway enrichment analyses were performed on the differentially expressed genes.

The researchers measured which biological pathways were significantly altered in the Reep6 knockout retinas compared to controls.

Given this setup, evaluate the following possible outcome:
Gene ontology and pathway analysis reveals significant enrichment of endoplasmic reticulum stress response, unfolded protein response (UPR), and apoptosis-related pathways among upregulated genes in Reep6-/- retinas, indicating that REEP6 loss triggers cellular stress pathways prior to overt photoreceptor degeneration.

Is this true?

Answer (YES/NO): NO